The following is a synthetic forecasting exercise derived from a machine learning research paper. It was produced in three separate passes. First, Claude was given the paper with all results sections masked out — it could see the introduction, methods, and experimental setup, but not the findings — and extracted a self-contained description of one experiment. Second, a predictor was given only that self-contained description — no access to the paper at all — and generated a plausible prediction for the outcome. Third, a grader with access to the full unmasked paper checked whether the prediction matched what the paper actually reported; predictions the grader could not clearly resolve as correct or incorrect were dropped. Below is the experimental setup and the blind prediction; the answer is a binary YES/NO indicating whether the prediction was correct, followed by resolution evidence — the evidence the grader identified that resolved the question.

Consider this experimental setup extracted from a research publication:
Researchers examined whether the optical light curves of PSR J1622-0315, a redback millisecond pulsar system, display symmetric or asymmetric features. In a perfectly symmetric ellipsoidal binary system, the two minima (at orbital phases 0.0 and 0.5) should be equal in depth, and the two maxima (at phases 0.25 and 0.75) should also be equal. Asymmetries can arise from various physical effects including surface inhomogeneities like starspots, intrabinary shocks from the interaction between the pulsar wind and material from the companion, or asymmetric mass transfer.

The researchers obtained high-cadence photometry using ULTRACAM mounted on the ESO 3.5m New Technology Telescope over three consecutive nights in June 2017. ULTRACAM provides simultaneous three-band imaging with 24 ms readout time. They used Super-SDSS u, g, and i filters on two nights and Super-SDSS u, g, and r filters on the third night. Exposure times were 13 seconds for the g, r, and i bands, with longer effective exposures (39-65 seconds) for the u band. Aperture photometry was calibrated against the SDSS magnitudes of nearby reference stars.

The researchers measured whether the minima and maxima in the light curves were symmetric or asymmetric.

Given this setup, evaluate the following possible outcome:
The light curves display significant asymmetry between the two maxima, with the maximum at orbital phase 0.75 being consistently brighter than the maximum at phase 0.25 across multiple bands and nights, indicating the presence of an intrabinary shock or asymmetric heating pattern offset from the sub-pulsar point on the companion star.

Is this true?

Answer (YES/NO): NO